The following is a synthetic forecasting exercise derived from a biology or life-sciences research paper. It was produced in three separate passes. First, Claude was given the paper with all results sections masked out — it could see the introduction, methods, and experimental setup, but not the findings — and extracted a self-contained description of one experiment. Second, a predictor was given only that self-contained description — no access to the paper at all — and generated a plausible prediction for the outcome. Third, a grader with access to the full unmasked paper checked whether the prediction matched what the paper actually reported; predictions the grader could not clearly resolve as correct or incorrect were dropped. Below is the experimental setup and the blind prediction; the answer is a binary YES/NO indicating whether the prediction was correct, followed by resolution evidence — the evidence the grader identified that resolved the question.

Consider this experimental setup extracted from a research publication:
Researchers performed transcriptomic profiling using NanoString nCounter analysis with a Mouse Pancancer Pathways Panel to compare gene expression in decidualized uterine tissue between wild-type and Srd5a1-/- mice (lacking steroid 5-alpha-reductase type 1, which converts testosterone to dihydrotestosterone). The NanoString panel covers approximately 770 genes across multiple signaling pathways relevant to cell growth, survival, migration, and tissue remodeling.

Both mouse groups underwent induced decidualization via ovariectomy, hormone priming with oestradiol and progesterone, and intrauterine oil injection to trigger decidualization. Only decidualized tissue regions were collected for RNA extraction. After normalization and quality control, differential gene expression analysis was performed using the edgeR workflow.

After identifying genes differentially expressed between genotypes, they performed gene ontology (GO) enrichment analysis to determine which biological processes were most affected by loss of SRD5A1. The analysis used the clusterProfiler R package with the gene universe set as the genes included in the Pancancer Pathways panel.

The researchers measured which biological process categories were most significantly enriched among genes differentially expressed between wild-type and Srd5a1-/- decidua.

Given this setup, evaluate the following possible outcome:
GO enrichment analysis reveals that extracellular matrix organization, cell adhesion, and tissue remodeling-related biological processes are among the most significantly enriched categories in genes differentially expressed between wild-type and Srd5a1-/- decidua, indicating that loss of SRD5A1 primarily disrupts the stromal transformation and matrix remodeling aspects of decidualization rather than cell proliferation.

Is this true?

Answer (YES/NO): NO